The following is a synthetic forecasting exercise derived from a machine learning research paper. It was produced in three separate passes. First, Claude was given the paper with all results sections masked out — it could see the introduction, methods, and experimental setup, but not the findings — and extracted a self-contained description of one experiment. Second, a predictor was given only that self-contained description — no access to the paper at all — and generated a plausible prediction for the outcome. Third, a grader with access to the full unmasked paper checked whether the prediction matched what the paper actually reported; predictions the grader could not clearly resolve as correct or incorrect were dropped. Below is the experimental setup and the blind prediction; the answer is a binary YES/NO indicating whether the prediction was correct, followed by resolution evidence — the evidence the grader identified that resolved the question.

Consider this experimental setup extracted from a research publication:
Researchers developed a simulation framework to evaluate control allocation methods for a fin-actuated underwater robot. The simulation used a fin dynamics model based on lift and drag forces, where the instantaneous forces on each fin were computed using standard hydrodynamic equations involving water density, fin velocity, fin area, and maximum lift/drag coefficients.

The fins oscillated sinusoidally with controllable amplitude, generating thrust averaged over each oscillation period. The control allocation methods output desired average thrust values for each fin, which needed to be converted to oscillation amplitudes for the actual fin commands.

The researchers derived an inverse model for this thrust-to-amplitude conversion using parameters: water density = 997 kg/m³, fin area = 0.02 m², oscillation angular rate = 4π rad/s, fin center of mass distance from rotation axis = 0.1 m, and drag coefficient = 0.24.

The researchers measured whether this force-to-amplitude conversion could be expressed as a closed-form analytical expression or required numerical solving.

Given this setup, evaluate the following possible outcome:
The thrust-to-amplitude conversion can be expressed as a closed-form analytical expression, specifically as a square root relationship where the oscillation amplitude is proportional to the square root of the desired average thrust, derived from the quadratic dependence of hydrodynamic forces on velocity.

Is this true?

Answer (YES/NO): NO